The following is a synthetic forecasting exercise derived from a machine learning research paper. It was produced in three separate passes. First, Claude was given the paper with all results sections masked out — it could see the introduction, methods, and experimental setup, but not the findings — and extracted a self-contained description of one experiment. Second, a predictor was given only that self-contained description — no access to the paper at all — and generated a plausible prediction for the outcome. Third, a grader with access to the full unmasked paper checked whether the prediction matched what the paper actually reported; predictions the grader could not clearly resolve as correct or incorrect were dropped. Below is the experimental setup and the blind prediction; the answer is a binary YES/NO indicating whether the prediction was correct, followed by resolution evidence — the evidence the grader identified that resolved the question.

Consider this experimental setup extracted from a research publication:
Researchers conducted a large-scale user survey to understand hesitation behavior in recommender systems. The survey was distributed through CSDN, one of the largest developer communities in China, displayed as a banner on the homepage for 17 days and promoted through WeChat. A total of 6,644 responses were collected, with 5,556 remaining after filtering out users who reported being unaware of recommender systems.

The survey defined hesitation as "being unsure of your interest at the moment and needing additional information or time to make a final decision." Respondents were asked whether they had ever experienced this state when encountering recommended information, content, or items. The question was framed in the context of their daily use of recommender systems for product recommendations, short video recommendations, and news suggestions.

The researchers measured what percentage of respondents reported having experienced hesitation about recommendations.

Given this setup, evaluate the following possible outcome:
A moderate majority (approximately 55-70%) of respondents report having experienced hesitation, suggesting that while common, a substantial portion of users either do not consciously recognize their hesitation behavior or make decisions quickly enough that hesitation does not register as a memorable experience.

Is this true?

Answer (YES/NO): NO